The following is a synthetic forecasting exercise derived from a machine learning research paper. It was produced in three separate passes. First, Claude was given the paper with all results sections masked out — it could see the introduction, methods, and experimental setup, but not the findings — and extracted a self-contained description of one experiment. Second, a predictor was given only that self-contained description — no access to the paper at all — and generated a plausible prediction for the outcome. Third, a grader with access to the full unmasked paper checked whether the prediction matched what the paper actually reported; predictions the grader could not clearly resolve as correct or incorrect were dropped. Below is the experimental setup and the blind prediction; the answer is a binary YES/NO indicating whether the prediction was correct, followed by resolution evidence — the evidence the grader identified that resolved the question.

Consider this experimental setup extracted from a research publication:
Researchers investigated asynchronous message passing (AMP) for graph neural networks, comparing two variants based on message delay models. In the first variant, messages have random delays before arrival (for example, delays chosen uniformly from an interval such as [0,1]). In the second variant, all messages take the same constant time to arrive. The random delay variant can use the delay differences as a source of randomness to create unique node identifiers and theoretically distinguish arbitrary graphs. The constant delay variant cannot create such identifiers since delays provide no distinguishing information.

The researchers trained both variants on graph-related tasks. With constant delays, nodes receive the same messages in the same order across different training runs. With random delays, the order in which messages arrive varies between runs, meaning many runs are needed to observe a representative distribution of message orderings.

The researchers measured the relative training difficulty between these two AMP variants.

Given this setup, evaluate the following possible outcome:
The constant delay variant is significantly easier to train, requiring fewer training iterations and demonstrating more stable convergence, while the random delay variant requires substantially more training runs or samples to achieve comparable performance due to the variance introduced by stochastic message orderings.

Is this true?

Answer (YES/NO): YES